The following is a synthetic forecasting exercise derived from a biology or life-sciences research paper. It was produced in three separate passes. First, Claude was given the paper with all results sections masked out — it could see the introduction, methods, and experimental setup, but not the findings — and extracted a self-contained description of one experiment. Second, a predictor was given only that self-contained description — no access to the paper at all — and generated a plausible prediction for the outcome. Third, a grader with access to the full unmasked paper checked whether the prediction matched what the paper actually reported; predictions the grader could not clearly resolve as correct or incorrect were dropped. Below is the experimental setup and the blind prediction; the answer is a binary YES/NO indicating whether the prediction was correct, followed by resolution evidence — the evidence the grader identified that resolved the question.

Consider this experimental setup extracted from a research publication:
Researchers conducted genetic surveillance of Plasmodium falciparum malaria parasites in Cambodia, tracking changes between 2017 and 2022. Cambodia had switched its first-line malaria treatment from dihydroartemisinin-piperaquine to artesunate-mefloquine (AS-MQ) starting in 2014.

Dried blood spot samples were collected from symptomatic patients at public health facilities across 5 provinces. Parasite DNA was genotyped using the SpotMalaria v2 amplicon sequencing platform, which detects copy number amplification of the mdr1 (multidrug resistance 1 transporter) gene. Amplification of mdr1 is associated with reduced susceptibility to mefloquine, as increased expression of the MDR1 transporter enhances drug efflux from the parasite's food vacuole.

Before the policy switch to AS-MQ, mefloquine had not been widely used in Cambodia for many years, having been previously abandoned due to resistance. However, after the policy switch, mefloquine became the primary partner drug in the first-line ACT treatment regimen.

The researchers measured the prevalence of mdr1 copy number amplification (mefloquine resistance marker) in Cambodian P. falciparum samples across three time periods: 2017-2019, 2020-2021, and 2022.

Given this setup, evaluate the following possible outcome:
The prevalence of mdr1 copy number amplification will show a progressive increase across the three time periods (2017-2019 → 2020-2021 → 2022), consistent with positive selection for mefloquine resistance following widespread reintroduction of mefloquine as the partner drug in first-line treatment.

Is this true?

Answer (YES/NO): NO